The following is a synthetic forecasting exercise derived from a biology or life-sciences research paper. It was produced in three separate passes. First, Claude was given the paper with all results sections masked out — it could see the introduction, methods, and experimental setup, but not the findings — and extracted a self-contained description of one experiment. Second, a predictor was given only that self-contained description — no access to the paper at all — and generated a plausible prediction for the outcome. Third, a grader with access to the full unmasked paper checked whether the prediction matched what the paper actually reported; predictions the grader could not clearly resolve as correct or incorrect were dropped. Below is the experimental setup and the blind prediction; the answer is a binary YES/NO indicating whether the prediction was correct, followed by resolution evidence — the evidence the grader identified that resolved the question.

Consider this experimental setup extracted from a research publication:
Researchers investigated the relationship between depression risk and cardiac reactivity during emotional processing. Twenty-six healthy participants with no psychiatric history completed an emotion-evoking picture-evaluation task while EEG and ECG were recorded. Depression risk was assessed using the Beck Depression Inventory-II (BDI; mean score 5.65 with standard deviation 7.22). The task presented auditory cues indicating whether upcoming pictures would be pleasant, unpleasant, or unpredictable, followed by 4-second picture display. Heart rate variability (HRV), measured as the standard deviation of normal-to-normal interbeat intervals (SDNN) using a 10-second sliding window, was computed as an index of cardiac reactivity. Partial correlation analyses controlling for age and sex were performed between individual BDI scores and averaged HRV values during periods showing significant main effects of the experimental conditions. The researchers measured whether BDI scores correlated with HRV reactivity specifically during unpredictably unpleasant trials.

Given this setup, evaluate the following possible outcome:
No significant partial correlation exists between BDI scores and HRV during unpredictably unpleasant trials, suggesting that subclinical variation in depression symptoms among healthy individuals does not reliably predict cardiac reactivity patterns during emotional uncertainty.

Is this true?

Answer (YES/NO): NO